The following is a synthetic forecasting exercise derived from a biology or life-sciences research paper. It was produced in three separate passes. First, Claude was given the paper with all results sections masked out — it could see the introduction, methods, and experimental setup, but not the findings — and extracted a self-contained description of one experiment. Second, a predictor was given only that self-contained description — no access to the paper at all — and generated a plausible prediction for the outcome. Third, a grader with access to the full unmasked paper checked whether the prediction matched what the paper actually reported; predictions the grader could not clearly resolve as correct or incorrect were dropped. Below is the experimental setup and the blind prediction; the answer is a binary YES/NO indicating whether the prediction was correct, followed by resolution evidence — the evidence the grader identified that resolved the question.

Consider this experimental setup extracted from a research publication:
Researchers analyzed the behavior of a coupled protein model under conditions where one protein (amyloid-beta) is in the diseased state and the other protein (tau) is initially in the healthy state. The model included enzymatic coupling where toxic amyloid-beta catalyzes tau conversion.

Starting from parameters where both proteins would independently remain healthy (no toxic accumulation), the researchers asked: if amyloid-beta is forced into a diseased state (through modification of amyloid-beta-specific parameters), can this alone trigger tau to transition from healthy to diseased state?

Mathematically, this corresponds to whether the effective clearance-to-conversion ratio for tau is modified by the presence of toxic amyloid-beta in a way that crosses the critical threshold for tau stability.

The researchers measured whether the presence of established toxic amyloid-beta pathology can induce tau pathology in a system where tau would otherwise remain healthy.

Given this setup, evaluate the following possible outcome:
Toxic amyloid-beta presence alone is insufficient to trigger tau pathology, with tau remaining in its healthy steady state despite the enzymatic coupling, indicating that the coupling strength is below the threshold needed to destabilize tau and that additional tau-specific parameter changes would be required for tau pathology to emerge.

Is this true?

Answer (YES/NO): NO